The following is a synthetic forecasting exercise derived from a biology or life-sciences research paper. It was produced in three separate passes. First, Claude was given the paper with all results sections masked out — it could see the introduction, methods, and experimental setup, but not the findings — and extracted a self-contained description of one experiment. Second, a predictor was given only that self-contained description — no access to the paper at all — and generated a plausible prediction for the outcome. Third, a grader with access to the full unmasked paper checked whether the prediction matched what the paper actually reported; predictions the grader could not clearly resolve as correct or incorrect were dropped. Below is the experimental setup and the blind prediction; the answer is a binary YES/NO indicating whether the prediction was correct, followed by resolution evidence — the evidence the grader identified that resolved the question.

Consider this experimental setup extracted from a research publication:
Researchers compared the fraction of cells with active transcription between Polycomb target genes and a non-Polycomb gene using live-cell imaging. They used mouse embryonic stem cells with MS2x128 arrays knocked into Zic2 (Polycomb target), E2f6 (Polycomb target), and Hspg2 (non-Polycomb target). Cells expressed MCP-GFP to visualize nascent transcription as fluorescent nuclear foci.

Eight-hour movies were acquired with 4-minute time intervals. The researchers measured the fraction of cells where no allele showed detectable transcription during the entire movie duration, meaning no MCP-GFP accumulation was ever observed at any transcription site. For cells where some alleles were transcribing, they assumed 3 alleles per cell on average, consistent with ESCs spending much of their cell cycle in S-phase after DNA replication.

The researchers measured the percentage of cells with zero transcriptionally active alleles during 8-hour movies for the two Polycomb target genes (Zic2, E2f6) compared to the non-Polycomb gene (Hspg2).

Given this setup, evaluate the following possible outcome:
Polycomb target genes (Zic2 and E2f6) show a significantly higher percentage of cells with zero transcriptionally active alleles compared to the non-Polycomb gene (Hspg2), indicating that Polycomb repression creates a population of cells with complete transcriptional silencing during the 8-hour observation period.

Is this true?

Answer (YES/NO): YES